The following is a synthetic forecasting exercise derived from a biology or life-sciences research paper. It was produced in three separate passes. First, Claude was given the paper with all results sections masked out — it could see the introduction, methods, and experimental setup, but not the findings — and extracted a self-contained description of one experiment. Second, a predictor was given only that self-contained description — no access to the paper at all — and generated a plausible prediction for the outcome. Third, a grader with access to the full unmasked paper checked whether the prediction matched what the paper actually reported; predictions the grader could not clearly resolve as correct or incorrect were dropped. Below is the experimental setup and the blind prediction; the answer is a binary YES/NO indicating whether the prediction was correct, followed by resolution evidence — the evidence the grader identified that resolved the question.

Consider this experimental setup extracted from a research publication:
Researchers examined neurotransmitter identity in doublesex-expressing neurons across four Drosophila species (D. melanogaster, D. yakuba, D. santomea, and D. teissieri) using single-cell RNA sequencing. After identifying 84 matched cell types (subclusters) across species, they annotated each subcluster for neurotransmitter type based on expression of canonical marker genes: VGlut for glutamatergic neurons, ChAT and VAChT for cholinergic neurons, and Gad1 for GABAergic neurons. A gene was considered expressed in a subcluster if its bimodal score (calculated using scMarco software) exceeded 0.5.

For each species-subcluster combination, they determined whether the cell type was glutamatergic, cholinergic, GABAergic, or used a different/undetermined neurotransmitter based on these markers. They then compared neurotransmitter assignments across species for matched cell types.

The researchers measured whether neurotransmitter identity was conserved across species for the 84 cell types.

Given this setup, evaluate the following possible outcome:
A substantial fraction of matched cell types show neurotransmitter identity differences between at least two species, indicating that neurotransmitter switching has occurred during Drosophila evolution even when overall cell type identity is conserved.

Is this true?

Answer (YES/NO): NO